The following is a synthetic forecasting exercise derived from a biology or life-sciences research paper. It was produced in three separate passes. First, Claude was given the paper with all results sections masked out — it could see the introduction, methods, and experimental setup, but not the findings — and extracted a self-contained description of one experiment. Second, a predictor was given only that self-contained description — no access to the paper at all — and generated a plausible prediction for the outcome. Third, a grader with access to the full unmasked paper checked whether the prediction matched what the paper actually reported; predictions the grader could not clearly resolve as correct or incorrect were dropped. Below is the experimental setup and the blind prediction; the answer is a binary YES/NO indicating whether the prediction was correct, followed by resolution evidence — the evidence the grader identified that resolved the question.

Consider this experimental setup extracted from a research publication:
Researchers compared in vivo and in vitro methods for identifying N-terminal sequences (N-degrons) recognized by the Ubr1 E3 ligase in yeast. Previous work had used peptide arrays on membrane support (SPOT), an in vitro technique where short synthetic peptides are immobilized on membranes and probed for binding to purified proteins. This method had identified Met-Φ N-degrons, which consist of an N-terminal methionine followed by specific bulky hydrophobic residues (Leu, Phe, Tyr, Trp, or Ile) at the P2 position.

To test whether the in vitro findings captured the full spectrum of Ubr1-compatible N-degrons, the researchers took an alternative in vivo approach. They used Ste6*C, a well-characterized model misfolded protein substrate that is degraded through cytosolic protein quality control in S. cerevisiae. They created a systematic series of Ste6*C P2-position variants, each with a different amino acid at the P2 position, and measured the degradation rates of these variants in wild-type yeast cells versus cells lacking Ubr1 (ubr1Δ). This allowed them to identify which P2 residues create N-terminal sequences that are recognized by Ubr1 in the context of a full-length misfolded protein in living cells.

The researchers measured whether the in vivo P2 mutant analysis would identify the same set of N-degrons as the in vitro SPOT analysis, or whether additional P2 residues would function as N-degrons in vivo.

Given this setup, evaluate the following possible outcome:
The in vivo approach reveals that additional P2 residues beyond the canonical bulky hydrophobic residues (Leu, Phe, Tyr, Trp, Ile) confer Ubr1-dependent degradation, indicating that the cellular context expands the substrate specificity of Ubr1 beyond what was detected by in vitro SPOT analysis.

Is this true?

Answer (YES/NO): YES